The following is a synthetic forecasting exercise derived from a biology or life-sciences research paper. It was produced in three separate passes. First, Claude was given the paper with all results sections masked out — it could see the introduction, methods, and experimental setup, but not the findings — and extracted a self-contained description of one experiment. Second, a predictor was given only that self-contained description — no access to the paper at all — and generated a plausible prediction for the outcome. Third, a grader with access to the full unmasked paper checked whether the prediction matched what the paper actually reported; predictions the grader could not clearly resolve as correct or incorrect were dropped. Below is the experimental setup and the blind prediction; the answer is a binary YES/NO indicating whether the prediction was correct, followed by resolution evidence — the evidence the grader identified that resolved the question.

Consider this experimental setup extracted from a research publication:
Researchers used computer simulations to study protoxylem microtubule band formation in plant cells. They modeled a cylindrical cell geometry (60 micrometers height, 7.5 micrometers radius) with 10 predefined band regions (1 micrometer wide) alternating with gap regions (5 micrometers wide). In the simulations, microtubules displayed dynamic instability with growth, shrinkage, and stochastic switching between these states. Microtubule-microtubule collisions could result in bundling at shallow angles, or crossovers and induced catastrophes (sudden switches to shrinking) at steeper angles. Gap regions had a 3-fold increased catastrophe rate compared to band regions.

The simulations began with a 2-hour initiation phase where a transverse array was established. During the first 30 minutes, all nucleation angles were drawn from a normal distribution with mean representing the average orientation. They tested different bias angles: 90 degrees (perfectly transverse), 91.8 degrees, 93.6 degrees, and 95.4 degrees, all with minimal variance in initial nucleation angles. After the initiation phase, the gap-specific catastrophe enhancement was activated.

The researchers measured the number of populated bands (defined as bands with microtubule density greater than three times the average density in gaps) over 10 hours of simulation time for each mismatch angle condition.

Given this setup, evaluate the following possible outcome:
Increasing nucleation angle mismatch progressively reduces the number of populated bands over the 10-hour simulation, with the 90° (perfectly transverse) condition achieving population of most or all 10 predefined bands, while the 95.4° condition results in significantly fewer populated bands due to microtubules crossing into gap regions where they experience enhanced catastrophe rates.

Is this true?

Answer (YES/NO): YES